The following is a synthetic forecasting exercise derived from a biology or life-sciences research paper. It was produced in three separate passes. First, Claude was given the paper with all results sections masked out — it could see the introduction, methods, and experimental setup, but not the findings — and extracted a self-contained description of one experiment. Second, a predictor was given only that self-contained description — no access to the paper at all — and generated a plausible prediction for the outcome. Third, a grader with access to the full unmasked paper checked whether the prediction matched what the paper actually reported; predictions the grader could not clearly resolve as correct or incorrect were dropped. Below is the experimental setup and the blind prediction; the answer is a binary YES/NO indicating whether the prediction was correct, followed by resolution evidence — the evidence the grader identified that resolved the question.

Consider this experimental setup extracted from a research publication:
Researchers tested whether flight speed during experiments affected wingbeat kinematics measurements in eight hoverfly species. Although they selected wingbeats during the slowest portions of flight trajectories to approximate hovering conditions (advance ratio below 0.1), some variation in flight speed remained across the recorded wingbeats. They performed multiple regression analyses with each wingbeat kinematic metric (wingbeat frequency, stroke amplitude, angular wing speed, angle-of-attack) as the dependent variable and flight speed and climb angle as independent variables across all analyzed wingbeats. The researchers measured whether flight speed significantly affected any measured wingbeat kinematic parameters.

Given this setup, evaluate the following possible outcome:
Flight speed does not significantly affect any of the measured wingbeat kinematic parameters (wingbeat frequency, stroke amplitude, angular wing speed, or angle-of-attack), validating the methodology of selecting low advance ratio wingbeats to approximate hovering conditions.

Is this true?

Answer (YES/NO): NO